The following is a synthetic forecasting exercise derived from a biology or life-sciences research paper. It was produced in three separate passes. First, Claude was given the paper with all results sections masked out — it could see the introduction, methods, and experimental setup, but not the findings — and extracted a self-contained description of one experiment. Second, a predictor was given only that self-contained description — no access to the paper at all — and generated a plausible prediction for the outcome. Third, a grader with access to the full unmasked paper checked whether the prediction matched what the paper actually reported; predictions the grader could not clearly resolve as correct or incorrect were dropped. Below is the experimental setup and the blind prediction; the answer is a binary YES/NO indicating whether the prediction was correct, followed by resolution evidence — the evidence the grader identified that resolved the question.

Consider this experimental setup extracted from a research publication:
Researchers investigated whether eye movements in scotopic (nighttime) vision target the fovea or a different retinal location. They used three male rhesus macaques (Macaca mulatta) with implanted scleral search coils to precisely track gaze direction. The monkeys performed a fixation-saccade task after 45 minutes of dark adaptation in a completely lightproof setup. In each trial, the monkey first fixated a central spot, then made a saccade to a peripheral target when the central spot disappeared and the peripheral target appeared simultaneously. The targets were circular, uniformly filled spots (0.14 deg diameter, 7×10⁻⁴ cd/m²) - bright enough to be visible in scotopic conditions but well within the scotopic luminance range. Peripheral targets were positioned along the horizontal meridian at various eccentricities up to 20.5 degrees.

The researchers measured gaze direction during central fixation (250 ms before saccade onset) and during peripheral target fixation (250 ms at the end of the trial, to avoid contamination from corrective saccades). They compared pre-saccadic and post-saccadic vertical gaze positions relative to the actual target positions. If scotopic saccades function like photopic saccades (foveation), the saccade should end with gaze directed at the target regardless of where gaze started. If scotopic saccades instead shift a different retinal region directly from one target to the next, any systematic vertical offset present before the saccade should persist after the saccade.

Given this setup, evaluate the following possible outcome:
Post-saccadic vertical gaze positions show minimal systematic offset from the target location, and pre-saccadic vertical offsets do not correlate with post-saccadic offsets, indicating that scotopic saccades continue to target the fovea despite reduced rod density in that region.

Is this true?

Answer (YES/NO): NO